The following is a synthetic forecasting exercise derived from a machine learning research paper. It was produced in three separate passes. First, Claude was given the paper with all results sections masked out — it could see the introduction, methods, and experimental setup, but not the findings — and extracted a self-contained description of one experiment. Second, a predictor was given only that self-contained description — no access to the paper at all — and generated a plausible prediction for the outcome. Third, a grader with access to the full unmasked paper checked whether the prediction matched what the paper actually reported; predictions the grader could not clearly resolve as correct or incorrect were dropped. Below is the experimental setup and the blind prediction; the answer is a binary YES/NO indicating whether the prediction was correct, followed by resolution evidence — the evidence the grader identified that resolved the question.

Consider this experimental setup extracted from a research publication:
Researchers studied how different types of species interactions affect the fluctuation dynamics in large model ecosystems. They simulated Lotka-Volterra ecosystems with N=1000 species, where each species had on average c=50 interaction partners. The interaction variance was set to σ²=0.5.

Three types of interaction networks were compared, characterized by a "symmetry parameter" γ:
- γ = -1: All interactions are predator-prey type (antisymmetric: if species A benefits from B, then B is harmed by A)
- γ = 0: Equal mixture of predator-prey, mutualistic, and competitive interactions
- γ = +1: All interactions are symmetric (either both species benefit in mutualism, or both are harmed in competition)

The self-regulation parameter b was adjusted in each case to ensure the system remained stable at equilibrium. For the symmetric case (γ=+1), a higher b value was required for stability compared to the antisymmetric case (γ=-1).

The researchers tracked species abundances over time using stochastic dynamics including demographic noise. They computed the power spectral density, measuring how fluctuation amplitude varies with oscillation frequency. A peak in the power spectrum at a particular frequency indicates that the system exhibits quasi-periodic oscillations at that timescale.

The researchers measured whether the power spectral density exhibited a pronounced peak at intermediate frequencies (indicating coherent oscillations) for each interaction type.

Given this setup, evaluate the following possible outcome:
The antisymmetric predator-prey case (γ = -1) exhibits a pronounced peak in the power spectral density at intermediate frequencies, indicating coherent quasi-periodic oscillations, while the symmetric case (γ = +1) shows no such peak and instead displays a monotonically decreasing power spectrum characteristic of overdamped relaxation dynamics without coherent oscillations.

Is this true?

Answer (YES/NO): NO